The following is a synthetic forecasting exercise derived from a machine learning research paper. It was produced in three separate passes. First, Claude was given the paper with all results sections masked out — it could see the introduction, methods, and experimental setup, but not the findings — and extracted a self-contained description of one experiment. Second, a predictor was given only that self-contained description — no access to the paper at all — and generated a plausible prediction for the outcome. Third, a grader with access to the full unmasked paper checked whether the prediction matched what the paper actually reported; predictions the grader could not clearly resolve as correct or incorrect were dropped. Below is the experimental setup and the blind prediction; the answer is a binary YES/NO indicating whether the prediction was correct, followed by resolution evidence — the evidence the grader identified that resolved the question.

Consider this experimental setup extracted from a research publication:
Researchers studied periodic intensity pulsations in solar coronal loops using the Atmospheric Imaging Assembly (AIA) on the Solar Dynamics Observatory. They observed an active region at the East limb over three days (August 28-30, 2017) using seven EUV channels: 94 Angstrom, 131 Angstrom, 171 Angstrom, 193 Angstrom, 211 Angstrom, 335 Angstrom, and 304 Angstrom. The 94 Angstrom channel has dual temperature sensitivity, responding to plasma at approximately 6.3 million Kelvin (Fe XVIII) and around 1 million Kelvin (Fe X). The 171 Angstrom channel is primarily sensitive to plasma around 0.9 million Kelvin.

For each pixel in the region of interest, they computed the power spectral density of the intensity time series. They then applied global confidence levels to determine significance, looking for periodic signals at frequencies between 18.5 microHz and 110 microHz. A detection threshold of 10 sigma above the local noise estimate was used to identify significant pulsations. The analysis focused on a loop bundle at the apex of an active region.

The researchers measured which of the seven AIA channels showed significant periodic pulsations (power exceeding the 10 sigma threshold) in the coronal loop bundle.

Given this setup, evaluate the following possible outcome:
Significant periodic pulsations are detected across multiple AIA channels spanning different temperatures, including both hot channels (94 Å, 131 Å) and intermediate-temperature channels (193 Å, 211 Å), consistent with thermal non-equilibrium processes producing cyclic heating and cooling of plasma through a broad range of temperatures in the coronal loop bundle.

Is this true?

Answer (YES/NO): NO